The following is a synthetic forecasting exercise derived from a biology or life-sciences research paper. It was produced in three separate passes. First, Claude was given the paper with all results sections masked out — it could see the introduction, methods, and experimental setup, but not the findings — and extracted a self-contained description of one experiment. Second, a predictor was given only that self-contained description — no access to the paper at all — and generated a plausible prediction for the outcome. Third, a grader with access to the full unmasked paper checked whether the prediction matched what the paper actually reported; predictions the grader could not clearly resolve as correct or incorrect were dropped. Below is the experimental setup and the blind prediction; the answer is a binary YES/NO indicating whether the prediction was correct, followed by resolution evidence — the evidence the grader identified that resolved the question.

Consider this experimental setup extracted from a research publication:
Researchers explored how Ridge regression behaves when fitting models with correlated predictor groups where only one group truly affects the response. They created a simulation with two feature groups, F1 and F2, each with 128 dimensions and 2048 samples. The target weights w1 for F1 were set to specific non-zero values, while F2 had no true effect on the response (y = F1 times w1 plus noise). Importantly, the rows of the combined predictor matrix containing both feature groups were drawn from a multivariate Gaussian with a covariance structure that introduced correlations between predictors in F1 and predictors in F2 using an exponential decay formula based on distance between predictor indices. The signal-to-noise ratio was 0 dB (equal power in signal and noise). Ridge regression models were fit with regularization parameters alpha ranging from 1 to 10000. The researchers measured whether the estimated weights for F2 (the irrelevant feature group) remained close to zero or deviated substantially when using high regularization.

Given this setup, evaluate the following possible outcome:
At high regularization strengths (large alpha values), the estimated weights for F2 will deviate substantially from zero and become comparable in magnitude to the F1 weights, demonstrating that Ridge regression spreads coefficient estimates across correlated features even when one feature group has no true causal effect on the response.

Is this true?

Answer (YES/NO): YES